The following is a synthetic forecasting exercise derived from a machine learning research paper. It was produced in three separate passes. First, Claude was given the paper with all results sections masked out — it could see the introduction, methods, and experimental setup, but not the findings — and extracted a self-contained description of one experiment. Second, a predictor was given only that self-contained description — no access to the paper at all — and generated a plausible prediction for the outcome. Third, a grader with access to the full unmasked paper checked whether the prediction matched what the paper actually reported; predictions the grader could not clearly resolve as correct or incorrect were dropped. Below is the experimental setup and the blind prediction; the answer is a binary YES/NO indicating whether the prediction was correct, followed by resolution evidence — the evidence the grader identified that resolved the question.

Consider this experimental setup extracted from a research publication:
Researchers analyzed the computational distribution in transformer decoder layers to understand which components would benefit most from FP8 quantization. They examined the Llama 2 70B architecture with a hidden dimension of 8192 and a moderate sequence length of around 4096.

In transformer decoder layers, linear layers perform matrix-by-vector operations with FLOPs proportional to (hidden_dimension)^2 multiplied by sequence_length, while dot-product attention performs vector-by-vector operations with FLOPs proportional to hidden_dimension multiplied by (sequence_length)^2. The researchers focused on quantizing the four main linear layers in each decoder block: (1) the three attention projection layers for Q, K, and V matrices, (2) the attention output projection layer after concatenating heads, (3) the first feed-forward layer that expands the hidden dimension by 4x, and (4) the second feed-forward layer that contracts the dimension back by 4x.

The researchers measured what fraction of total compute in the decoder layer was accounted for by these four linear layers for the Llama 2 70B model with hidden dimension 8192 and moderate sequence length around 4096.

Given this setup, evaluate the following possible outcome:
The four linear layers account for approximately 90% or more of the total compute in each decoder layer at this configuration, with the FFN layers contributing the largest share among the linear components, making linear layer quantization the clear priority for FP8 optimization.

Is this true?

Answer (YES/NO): NO